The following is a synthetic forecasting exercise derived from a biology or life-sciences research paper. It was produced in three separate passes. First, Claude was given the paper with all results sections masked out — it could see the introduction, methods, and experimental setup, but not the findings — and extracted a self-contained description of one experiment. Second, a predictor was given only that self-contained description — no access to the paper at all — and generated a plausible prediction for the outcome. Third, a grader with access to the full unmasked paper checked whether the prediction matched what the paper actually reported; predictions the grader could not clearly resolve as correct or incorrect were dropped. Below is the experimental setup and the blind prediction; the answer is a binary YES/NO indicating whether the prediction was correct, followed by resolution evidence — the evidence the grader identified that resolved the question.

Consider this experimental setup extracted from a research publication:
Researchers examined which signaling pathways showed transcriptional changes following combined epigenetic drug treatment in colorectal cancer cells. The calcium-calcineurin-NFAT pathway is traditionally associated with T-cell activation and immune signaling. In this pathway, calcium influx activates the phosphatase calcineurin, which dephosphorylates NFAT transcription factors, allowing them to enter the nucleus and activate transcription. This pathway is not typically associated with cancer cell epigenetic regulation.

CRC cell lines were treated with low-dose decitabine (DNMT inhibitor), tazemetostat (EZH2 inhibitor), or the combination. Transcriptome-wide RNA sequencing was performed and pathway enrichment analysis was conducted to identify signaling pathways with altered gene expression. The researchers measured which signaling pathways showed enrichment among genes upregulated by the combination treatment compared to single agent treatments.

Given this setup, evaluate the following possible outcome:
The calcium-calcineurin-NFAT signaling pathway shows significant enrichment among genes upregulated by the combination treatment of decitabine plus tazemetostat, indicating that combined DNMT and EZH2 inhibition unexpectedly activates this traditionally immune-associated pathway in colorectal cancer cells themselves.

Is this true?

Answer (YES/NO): YES